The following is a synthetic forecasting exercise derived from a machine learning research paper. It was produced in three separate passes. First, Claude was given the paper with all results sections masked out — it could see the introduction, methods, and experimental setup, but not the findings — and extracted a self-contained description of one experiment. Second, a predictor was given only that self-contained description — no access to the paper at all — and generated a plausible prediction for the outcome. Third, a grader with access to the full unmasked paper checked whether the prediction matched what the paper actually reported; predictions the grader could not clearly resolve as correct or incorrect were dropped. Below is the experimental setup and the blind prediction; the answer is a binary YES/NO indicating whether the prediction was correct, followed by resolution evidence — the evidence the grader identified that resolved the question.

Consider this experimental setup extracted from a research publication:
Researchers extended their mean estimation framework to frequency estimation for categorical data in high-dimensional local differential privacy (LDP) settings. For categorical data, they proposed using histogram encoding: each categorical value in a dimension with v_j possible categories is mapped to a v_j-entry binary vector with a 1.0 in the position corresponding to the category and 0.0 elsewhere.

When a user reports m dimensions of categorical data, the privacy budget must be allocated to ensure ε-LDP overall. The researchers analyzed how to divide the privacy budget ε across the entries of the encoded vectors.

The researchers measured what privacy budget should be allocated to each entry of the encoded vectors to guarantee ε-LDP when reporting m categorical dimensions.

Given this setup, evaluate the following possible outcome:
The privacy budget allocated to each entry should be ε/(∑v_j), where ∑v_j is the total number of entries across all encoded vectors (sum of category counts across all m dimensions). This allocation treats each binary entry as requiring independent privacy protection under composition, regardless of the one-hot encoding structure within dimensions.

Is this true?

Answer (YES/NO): NO